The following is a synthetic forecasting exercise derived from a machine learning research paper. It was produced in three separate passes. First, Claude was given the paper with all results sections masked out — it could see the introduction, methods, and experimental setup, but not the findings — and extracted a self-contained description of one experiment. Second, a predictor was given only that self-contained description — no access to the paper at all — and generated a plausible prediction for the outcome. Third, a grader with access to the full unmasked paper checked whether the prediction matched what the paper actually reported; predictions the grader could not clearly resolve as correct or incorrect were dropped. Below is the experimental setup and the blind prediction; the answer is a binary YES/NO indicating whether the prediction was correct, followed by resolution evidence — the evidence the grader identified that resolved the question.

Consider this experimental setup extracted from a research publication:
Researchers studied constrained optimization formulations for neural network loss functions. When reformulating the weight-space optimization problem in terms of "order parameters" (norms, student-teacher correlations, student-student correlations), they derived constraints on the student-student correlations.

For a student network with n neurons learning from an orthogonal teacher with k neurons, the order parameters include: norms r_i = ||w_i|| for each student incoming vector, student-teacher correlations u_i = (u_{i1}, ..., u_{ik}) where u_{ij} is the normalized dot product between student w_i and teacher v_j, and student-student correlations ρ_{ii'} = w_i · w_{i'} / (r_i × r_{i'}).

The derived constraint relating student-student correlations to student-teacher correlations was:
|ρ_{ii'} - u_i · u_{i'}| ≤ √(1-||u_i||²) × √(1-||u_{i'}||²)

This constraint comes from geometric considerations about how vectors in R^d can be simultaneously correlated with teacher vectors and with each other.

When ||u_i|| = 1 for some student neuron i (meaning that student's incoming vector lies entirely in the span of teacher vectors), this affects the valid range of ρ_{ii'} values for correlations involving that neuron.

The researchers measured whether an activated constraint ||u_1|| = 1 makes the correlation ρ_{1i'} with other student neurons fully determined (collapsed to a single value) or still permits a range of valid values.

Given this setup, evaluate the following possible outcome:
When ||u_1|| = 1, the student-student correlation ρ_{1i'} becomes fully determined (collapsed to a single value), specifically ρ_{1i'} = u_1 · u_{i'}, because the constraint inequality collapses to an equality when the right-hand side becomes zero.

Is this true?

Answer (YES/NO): YES